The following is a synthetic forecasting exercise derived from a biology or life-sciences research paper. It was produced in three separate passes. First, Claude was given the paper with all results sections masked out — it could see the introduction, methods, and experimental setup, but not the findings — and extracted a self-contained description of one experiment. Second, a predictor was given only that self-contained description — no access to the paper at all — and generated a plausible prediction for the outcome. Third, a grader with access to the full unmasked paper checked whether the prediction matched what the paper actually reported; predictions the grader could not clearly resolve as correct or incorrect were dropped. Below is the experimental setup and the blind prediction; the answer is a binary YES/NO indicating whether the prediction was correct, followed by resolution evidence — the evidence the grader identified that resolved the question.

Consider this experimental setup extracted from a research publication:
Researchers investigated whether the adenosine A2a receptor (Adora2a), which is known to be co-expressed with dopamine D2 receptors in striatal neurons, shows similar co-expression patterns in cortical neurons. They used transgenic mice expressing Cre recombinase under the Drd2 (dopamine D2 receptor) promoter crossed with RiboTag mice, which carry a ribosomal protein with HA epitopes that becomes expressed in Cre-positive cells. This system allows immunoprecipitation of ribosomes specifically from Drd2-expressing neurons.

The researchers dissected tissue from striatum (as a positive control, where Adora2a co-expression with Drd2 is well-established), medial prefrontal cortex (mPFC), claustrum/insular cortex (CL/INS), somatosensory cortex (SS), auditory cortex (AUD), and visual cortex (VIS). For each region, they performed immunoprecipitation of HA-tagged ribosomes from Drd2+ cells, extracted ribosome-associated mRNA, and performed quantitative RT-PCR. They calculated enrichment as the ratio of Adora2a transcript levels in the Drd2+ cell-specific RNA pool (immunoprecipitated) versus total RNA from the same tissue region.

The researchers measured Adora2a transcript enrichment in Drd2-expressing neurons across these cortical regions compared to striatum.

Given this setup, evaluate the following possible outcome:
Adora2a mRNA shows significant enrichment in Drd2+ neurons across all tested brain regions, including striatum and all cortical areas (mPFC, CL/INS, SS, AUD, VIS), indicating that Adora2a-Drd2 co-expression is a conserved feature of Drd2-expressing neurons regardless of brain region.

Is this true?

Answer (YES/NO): NO